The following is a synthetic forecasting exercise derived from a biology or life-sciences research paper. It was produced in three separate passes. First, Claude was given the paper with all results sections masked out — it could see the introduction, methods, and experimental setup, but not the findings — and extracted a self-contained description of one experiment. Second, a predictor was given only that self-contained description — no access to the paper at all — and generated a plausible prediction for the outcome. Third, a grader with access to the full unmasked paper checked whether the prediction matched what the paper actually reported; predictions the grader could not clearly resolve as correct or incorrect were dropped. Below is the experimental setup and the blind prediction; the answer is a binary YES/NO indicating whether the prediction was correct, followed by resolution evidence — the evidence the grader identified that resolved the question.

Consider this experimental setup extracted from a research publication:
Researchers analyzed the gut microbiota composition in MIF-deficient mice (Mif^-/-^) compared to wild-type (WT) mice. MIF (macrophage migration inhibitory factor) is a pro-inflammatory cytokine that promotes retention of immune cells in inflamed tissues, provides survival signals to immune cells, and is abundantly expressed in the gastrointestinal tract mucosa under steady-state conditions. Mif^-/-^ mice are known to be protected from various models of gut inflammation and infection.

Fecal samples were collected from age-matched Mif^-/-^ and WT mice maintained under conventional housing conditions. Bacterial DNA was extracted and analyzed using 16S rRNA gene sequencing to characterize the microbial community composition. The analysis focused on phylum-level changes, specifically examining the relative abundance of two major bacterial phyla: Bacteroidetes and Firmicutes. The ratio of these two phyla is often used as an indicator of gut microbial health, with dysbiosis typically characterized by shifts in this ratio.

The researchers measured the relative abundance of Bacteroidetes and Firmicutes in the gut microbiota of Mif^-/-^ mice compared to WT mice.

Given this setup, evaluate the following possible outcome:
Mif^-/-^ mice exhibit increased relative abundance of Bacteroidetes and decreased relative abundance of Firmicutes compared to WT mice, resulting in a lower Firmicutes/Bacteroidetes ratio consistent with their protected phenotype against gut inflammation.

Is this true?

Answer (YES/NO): NO